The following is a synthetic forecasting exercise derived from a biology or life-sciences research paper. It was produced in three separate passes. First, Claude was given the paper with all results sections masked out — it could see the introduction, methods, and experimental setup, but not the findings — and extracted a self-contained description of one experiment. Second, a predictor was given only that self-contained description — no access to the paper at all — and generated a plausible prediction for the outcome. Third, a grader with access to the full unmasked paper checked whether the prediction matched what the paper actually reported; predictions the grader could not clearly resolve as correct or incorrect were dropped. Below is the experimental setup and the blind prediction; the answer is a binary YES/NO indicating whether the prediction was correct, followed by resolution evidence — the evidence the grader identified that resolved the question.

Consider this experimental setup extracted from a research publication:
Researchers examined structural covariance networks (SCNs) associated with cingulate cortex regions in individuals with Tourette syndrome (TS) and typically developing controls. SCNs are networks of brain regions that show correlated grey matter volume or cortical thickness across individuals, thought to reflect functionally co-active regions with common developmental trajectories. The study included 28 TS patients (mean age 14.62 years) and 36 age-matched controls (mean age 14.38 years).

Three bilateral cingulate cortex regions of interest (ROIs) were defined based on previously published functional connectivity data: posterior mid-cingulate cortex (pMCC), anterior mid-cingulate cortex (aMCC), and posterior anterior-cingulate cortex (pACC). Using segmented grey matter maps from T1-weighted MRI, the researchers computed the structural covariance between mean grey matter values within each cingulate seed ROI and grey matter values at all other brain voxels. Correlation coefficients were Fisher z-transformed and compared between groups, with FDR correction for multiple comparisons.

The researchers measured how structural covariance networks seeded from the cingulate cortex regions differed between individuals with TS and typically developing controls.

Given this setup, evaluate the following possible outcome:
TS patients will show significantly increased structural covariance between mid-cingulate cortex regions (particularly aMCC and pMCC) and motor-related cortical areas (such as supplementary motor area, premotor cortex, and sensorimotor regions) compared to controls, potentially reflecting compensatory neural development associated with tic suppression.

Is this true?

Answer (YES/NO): NO